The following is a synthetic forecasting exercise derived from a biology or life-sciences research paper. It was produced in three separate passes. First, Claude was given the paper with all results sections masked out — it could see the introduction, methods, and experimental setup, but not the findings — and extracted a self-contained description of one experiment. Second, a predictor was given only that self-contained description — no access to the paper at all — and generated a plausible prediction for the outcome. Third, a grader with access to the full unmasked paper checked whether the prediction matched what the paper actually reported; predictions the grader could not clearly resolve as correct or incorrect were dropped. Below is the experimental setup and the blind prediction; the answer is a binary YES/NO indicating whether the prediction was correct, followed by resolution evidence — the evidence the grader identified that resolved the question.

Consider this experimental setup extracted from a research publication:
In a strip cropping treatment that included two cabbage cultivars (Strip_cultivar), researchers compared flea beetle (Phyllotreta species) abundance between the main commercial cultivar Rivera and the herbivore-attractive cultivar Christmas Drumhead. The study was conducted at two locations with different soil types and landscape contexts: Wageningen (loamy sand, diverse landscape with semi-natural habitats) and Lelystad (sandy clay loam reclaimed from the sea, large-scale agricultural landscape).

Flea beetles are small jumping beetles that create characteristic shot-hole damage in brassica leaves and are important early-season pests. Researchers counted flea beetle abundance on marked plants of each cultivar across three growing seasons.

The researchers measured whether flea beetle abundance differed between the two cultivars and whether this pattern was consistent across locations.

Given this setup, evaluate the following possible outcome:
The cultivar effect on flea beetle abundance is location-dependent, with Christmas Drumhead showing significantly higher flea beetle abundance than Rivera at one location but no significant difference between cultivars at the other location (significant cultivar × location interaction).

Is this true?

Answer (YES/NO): NO